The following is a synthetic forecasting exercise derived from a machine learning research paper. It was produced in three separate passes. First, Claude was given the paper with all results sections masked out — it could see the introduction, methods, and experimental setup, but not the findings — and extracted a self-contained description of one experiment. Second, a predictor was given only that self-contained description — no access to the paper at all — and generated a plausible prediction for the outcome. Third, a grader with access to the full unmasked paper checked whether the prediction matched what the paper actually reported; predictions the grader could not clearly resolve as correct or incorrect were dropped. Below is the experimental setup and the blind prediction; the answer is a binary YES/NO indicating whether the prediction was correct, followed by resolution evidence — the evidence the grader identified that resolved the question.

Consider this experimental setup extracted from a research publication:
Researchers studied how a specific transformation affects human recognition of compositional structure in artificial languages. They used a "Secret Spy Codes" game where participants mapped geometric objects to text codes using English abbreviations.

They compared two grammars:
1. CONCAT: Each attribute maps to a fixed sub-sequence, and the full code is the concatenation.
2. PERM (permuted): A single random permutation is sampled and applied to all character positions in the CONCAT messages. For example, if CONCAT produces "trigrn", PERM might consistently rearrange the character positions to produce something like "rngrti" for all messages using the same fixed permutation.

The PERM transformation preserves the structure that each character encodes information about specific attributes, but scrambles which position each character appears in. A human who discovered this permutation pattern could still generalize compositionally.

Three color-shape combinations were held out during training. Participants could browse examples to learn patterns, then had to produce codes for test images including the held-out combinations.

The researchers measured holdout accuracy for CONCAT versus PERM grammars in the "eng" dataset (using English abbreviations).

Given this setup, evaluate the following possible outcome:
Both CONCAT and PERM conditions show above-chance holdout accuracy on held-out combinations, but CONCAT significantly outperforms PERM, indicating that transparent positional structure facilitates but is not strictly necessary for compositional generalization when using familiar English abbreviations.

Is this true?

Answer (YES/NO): NO